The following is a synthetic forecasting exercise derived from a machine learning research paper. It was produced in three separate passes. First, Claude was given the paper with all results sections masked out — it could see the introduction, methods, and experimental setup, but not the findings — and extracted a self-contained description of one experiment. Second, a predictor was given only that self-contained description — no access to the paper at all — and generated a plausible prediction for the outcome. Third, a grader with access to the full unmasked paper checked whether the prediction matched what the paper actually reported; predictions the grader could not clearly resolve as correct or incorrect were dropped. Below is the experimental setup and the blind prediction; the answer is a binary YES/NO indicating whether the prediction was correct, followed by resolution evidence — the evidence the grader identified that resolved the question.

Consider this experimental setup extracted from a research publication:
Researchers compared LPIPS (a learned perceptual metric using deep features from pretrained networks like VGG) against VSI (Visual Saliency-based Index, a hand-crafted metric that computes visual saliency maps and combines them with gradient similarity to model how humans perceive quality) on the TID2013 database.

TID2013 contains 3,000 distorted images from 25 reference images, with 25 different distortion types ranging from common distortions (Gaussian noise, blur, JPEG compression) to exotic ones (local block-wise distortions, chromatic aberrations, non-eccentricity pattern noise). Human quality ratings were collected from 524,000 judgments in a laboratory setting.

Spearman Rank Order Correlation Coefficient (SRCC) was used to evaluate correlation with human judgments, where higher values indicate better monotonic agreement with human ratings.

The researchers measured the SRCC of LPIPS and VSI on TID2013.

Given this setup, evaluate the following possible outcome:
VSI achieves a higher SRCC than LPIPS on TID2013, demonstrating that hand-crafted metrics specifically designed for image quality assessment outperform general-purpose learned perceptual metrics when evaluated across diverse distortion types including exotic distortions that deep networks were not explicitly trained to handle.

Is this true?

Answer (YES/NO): YES